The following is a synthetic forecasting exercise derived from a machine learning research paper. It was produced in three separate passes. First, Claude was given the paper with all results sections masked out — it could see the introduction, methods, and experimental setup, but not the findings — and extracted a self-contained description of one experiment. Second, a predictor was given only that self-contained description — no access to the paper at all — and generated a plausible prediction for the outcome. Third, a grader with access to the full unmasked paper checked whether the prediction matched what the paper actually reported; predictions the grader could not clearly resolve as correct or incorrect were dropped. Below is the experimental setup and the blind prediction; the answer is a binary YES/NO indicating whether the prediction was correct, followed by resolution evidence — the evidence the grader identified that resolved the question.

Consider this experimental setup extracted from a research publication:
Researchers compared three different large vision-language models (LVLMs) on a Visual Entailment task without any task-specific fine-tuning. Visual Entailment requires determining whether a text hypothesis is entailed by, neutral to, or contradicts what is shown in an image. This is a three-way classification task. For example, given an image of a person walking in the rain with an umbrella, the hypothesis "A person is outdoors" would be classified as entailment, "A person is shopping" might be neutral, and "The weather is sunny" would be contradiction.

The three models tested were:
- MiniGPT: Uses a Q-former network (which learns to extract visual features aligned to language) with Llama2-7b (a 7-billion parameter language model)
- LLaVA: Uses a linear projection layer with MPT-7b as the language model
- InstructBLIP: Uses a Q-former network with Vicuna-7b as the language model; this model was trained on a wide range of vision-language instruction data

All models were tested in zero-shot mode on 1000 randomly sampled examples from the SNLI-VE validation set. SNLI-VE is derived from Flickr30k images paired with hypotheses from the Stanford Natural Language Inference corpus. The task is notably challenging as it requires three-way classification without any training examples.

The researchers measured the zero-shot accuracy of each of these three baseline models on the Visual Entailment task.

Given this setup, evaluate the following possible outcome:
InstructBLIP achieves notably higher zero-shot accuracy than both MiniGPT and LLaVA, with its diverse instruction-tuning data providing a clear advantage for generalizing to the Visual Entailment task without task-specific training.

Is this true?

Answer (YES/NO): NO